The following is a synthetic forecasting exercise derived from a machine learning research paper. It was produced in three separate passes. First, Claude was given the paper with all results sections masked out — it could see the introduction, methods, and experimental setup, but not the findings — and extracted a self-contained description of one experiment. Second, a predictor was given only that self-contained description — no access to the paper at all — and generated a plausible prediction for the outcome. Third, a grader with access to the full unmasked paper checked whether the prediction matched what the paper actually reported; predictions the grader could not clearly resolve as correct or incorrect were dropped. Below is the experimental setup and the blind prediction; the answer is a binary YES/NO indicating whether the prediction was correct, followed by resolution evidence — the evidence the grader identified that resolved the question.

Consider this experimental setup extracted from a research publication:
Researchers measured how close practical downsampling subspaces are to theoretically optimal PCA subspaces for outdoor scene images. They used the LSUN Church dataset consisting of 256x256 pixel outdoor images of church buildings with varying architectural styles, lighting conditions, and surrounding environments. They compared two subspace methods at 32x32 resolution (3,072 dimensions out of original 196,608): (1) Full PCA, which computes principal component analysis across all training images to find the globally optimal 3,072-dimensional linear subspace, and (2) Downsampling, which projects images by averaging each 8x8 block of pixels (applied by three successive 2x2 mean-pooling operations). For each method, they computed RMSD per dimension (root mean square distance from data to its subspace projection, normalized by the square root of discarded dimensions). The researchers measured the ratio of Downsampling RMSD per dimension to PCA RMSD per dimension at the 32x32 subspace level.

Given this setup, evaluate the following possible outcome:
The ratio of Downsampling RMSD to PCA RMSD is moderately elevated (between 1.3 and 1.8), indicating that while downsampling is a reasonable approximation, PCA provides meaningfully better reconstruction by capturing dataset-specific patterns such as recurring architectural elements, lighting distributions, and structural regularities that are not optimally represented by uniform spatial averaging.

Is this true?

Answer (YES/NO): YES